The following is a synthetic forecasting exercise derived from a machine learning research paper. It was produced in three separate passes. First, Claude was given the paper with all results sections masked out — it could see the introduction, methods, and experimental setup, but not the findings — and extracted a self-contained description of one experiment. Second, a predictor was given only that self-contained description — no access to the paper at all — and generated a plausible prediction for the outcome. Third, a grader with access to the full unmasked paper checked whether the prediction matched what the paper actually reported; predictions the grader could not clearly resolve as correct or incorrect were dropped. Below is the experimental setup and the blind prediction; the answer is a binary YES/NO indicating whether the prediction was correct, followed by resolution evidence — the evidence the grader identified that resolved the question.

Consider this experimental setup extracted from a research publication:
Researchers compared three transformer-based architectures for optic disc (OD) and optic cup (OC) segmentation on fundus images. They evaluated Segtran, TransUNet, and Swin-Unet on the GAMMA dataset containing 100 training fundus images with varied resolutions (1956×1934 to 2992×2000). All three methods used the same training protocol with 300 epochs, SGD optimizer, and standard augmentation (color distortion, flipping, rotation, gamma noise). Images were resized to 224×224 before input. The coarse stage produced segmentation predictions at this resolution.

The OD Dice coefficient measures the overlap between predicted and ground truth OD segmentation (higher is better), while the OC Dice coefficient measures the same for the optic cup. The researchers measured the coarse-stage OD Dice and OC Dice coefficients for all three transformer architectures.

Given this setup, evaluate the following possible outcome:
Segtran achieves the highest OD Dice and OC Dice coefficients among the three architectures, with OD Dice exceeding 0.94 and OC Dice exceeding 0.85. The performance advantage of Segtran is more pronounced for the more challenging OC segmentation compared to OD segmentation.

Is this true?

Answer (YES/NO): NO